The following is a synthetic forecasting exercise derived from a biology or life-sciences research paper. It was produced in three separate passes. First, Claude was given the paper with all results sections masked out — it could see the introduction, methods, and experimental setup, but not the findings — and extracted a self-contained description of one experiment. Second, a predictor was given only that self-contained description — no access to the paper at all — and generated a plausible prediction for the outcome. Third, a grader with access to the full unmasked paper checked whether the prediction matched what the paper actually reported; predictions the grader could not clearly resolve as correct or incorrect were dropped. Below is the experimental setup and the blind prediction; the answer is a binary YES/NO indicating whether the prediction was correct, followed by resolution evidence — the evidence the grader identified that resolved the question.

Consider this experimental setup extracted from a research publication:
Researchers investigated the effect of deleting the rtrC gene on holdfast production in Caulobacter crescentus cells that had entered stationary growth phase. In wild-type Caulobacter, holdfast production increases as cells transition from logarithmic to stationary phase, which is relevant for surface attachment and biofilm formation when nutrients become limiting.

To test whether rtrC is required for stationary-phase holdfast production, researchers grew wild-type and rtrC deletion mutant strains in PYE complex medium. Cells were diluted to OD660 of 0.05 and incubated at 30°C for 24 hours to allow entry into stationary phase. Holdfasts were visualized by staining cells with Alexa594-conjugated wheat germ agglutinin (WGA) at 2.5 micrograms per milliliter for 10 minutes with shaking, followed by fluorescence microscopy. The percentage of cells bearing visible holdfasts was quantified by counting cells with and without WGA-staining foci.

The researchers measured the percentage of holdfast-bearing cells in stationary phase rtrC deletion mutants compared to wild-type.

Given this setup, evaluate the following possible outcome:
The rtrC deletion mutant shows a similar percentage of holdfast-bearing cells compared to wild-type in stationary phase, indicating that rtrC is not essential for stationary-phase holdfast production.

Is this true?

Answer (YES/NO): YES